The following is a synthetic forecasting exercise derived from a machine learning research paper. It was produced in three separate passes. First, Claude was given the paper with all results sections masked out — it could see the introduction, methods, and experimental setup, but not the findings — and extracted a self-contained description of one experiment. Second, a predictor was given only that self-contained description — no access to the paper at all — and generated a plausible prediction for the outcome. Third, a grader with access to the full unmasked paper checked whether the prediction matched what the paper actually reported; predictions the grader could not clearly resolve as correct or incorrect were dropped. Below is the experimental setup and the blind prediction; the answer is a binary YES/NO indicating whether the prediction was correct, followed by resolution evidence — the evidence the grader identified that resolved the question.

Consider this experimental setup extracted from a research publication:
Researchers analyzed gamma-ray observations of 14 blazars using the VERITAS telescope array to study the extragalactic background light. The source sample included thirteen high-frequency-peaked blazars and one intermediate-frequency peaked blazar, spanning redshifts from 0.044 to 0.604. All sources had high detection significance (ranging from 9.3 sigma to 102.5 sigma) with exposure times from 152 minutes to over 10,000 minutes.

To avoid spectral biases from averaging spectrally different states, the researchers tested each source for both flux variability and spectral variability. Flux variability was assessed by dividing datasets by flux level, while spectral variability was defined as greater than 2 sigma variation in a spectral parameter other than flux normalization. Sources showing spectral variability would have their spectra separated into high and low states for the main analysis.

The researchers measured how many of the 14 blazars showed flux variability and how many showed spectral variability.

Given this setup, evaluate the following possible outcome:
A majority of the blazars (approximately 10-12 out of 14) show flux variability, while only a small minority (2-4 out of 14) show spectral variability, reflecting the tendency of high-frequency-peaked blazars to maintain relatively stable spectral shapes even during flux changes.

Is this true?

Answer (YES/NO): NO